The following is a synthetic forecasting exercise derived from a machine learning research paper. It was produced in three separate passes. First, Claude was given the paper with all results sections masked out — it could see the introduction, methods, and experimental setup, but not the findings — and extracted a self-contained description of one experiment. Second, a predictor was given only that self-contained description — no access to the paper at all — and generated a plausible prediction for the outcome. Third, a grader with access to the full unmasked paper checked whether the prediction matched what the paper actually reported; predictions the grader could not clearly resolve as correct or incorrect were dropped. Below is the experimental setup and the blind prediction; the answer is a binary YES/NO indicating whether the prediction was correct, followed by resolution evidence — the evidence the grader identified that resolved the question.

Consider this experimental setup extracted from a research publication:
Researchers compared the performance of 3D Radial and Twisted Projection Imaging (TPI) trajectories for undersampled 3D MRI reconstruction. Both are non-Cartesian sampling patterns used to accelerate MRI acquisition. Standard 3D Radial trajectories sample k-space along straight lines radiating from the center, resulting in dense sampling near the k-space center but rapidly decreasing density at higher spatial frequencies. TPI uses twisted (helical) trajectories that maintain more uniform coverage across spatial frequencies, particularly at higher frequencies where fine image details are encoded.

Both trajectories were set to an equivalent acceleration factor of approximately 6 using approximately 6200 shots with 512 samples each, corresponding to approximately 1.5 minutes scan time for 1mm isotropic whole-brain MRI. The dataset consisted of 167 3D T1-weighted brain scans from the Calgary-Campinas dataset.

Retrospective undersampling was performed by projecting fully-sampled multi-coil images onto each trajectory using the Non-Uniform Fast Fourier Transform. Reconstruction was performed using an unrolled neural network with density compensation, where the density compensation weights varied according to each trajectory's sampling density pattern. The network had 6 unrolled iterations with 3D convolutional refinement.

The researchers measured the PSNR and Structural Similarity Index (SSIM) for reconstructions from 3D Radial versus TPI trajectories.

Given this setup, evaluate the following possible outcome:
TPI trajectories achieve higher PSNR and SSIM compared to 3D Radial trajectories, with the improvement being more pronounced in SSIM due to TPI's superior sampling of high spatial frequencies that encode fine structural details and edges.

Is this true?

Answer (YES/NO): NO